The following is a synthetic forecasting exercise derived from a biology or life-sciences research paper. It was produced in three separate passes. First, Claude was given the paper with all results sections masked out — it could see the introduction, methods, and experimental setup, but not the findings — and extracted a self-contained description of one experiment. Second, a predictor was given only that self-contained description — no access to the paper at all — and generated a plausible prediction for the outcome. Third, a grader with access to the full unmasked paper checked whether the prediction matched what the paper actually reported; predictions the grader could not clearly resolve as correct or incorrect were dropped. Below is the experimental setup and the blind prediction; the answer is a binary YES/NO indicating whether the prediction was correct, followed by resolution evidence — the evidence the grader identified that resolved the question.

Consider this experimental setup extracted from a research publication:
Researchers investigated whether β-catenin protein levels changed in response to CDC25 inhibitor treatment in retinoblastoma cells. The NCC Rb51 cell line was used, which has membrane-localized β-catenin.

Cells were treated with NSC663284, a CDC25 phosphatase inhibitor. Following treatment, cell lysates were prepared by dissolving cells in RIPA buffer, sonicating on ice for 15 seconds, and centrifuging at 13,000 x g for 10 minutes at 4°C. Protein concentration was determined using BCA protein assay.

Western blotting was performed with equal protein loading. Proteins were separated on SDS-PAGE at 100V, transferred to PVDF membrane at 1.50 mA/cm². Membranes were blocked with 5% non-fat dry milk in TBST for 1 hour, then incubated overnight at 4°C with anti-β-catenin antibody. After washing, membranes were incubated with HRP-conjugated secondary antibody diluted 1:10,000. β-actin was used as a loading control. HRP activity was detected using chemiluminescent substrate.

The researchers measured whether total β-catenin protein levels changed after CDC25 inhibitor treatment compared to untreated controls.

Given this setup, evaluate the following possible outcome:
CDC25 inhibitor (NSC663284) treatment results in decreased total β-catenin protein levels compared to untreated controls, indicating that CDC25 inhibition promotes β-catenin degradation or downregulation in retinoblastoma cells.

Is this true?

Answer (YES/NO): NO